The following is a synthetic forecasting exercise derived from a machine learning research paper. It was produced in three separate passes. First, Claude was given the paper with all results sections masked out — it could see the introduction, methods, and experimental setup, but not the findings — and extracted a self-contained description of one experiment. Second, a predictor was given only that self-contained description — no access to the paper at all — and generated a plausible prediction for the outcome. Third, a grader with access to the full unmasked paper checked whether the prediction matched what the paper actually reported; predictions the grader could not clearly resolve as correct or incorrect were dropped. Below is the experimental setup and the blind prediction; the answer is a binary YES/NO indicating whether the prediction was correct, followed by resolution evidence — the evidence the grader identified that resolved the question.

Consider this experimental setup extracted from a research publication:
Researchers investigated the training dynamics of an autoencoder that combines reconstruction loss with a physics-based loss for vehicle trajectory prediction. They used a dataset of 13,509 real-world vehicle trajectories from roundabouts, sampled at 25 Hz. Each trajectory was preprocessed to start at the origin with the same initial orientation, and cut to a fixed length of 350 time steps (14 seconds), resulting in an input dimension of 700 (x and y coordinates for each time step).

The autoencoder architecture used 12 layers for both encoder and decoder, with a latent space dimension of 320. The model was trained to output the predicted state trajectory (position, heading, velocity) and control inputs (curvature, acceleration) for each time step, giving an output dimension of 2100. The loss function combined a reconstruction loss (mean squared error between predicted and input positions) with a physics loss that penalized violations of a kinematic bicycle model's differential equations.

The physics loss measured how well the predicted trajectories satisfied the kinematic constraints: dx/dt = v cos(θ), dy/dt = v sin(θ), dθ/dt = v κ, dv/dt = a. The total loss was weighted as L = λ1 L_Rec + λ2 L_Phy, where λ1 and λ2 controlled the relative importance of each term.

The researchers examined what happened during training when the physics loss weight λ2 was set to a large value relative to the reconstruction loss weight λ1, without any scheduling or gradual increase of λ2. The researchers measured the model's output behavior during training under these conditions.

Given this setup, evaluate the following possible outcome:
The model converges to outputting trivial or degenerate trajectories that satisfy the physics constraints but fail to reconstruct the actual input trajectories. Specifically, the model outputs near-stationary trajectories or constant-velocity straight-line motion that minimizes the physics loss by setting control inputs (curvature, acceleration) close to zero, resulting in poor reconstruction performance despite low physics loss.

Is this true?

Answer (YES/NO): YES